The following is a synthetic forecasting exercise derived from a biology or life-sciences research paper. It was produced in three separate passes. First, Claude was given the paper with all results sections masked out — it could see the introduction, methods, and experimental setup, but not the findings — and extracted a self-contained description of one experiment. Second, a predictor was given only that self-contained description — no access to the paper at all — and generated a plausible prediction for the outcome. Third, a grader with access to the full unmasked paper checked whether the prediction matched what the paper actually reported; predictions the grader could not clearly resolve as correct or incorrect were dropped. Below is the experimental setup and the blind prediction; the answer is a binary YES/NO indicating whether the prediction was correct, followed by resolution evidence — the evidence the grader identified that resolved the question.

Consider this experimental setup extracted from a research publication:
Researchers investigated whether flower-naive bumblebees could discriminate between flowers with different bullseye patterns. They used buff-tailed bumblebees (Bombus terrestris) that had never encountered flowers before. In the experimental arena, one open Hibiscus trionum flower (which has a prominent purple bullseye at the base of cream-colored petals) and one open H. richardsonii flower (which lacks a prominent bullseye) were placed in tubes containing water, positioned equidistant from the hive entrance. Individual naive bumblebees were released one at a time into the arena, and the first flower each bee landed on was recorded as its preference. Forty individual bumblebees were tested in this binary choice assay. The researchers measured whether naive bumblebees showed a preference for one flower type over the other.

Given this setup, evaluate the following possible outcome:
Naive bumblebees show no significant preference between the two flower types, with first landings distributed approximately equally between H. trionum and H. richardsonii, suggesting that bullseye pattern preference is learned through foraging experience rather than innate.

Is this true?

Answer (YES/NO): NO